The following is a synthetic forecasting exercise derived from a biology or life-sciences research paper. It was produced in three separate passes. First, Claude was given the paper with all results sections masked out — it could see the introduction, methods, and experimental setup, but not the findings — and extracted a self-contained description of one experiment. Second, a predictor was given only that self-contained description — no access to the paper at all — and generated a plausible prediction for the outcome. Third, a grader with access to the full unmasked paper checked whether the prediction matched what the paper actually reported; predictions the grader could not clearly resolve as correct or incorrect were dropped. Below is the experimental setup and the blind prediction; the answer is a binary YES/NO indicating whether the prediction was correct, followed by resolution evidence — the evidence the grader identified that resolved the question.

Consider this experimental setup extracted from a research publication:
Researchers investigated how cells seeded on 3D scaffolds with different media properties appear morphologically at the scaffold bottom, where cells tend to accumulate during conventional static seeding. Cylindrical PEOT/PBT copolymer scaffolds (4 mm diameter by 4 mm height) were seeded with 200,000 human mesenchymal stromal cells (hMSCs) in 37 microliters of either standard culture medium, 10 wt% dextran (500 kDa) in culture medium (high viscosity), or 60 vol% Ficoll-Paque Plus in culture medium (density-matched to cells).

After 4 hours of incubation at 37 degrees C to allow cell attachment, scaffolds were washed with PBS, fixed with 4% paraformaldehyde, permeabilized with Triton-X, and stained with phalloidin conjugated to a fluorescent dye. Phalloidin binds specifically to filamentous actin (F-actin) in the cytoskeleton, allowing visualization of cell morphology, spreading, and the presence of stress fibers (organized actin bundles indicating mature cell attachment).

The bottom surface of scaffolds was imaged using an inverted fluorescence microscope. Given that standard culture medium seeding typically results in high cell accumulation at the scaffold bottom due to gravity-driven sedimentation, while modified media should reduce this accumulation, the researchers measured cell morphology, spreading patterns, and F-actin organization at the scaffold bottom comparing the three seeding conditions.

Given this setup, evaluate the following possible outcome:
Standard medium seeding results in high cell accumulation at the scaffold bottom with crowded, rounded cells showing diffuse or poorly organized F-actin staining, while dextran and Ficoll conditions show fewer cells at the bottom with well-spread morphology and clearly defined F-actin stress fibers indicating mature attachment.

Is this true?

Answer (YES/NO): NO